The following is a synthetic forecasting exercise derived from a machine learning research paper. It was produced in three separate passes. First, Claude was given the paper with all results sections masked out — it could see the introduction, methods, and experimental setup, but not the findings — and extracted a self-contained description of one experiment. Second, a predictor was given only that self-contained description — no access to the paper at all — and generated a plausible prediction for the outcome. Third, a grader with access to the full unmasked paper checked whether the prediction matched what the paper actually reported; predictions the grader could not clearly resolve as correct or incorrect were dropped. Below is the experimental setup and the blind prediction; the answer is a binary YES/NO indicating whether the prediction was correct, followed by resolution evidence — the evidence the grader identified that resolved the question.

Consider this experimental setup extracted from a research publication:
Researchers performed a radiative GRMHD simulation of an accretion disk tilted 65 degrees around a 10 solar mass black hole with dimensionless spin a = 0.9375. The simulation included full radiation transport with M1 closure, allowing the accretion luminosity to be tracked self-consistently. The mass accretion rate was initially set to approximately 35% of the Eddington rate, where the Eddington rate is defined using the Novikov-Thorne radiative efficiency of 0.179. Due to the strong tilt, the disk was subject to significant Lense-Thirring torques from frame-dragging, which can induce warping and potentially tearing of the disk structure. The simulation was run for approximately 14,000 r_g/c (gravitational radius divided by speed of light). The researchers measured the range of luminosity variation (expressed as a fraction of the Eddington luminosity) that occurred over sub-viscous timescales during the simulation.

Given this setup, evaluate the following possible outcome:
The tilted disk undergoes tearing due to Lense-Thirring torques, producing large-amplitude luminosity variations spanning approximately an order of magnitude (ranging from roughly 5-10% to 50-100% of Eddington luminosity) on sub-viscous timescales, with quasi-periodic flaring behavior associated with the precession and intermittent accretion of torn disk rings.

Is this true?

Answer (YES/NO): NO